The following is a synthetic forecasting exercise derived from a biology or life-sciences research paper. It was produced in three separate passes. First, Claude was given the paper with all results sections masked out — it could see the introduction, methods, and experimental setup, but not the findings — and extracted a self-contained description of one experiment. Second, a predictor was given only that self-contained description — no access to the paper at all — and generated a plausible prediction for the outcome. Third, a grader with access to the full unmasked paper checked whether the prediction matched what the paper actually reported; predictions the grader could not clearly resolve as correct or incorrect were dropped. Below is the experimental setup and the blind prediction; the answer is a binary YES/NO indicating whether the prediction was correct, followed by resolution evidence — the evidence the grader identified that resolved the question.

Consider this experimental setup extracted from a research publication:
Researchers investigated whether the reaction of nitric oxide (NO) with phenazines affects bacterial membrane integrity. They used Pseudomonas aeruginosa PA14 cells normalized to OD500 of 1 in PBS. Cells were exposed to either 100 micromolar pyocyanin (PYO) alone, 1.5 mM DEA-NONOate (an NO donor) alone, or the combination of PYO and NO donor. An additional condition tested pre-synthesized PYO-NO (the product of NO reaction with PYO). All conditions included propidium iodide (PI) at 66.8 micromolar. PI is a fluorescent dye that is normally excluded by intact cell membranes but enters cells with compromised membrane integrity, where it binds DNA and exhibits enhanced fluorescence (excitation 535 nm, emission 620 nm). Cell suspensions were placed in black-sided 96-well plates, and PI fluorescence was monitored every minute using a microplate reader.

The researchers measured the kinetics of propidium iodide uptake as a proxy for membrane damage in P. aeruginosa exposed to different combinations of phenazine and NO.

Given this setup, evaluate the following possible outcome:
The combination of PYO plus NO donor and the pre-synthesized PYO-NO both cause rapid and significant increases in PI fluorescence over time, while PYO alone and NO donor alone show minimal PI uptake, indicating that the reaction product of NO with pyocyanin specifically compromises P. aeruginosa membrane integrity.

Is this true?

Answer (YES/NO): NO